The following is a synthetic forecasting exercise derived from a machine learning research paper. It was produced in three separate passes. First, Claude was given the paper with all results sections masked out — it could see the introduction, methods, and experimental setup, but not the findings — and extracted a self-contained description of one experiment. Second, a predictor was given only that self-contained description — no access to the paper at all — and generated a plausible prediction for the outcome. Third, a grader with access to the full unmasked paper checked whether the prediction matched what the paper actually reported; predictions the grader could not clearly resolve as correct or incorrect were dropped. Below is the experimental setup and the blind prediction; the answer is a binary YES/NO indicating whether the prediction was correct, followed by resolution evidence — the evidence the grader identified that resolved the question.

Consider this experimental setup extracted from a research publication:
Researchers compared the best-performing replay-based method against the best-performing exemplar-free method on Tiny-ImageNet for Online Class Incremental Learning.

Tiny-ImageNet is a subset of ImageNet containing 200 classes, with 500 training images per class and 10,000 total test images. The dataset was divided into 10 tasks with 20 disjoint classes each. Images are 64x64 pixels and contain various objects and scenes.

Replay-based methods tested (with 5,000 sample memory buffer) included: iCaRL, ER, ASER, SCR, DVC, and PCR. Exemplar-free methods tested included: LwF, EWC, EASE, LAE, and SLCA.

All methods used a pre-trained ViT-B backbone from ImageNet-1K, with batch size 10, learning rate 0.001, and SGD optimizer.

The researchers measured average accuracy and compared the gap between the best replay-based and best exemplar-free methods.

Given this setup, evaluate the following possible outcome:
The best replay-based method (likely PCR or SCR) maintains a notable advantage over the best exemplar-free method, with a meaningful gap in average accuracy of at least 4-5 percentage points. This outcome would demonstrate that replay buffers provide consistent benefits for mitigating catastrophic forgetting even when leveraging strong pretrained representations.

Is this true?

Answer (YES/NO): NO